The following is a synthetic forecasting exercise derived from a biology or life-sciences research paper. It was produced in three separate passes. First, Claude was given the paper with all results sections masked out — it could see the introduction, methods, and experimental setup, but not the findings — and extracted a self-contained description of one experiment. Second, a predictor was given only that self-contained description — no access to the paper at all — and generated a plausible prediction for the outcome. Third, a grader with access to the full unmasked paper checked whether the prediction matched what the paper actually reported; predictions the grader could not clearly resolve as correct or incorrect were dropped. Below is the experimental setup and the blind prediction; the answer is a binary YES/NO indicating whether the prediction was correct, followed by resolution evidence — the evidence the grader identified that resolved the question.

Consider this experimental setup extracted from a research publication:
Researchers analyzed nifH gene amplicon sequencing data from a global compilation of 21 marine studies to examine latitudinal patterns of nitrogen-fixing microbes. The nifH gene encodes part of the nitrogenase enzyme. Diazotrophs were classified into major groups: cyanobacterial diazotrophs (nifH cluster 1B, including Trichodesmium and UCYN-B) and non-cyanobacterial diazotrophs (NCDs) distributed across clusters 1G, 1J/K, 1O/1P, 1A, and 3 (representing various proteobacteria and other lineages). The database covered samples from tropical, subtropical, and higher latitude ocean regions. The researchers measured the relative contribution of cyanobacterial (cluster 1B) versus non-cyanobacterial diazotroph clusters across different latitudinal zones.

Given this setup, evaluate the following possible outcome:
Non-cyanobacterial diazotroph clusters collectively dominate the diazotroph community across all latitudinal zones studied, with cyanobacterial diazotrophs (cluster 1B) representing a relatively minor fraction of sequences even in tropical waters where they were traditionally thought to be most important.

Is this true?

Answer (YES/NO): NO